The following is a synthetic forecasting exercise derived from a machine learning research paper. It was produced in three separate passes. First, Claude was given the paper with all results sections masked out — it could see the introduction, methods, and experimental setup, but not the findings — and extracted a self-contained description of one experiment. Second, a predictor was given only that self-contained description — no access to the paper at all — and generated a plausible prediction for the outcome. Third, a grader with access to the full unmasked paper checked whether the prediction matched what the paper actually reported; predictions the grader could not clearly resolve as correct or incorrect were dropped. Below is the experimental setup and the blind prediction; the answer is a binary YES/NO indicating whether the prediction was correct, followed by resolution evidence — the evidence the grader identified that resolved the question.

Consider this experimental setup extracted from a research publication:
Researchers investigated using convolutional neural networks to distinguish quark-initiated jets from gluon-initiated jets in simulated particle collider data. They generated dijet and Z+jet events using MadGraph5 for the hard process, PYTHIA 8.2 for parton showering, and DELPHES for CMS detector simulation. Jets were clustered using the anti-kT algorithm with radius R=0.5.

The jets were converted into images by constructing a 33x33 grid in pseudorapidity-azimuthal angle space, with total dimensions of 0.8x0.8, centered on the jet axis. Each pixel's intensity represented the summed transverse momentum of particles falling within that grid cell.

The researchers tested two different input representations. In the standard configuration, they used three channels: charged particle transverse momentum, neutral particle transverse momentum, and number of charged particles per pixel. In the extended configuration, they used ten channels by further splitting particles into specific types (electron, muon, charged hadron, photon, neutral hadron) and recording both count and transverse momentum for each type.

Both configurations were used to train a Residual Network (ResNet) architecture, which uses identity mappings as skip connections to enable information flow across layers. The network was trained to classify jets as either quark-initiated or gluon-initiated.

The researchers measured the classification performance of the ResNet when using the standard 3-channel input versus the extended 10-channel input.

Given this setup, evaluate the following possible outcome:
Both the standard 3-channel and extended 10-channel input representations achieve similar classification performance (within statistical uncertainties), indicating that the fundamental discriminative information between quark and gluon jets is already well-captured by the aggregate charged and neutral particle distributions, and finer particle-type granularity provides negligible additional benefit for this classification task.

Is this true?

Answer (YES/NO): NO